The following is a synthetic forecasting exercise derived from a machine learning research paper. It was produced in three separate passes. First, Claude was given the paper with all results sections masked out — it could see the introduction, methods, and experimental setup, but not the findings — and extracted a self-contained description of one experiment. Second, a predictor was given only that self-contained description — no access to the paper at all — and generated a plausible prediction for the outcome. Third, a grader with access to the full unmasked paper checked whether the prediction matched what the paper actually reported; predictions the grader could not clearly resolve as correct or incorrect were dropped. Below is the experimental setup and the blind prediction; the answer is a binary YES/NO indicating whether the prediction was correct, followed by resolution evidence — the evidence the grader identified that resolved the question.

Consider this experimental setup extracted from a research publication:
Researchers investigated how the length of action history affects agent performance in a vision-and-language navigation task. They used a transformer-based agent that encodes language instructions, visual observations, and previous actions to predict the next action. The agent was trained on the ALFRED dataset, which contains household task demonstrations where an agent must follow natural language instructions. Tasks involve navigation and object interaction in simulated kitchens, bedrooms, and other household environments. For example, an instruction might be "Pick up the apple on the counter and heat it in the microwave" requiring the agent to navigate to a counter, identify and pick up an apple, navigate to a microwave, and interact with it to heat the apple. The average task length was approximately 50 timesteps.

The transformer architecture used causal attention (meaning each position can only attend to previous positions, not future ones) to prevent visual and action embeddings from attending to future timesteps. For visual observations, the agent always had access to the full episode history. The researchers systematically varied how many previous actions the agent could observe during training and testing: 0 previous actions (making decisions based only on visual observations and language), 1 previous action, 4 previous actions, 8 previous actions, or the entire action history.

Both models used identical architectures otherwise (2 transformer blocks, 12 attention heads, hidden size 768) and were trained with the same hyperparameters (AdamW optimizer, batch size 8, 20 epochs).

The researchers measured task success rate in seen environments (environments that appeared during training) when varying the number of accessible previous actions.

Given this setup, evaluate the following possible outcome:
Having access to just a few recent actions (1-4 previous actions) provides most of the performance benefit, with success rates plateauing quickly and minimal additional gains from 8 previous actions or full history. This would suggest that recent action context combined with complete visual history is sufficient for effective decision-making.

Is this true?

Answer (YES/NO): NO